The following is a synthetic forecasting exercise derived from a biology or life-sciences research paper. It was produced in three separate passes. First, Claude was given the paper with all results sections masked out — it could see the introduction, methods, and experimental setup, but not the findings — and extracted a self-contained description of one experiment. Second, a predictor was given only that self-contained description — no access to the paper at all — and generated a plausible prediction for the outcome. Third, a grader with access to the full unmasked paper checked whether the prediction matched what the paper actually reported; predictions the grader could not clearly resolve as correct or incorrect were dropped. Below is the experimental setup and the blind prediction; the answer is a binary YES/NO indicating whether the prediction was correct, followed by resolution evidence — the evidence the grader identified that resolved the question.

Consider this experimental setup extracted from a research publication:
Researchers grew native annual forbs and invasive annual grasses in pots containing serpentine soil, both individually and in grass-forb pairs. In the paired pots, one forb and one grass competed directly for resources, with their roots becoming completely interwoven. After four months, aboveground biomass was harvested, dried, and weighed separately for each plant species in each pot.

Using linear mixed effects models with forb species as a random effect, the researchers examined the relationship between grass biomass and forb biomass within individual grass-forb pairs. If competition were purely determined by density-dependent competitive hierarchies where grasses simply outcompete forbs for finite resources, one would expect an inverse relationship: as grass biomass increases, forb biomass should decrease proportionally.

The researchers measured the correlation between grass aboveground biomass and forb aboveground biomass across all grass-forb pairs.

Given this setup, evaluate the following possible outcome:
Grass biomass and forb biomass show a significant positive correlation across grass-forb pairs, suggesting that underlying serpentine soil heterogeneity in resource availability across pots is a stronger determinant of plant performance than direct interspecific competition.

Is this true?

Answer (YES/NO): NO